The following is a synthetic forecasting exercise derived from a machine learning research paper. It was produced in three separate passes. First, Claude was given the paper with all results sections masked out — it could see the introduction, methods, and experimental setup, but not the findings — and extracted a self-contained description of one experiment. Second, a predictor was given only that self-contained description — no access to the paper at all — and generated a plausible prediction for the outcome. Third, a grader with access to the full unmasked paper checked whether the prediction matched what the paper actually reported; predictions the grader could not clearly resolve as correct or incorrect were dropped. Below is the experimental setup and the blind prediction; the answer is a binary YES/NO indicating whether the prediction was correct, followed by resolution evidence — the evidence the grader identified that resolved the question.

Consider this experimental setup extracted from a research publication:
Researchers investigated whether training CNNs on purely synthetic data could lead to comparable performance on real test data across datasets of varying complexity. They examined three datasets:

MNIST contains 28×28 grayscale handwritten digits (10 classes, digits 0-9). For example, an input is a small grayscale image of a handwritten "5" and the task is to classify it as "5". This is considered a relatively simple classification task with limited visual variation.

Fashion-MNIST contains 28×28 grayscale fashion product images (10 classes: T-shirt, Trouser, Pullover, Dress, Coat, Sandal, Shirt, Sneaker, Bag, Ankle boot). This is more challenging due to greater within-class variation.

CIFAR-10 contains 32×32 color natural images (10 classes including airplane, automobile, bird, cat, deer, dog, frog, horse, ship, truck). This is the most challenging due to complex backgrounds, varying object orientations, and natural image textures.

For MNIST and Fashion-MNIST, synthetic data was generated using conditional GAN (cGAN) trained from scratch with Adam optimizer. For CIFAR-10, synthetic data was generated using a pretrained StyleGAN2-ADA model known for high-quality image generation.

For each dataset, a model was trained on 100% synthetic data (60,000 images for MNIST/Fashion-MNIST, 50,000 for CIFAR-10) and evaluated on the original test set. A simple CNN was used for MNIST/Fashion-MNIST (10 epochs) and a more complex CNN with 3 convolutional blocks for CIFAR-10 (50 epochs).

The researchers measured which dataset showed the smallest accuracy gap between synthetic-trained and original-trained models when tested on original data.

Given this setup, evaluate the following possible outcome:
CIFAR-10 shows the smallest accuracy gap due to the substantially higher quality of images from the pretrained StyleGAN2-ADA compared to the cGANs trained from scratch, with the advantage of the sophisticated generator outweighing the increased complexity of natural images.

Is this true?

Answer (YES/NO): YES